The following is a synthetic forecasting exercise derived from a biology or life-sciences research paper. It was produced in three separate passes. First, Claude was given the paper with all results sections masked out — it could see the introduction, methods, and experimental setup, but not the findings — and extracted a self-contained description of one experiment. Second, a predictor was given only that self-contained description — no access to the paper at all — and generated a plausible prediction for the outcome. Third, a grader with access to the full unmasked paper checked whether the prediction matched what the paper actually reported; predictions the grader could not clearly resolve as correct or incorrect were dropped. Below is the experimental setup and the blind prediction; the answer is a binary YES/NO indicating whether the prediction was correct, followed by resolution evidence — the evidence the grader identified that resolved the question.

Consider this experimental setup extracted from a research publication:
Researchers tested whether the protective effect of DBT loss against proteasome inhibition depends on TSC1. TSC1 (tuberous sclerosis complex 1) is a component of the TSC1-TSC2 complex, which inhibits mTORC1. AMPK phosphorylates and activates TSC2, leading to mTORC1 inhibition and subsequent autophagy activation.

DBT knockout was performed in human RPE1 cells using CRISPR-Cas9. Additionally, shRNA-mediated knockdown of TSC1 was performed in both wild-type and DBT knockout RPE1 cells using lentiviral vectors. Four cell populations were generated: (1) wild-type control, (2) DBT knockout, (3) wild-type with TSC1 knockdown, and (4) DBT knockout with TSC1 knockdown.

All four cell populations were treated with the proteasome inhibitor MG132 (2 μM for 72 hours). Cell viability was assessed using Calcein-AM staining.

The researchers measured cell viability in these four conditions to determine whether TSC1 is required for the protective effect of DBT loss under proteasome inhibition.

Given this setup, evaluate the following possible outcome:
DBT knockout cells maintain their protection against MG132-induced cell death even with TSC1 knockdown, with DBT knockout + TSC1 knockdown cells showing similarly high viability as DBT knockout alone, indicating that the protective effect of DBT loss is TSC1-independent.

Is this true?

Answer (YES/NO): NO